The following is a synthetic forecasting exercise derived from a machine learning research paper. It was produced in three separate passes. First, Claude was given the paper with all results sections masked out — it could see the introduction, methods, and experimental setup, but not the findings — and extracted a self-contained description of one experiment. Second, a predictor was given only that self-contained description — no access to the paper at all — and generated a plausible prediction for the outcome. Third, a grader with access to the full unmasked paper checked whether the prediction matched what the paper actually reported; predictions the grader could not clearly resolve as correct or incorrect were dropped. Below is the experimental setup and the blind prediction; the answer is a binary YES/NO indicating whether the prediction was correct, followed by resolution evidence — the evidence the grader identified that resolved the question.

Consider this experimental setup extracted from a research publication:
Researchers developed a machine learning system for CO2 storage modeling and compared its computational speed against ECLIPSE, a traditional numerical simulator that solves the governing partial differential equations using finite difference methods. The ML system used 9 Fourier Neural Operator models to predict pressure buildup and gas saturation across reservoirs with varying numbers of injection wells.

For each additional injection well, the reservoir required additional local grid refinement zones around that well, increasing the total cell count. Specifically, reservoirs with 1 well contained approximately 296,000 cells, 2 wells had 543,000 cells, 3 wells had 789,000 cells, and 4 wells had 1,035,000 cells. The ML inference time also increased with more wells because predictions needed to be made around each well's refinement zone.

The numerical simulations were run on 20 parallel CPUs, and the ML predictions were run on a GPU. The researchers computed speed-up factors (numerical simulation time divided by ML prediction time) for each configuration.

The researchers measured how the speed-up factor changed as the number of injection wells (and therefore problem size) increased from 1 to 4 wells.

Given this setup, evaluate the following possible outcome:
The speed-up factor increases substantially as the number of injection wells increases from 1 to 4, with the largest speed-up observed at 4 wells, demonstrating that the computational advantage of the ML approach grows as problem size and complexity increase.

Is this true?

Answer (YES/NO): YES